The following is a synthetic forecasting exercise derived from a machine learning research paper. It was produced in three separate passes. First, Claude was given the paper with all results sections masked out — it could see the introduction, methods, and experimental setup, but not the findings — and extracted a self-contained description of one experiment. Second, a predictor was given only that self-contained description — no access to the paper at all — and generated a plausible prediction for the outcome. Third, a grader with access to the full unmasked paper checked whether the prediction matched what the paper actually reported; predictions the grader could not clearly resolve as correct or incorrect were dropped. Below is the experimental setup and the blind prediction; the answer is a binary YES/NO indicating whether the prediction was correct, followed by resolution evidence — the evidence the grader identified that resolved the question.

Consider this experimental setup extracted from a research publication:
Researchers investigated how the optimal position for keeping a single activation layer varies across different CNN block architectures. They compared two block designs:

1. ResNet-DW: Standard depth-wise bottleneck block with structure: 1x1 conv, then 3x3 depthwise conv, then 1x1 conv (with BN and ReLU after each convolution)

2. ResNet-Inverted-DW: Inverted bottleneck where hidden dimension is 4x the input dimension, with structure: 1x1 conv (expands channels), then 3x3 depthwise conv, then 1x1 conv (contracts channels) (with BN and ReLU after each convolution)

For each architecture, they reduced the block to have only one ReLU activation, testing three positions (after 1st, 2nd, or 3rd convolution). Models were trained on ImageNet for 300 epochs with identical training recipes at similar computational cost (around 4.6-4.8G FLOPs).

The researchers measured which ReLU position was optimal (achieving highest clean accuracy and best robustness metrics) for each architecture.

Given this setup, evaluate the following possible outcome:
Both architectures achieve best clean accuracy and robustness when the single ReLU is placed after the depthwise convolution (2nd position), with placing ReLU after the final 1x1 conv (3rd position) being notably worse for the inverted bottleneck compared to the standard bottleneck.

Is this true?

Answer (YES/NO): NO